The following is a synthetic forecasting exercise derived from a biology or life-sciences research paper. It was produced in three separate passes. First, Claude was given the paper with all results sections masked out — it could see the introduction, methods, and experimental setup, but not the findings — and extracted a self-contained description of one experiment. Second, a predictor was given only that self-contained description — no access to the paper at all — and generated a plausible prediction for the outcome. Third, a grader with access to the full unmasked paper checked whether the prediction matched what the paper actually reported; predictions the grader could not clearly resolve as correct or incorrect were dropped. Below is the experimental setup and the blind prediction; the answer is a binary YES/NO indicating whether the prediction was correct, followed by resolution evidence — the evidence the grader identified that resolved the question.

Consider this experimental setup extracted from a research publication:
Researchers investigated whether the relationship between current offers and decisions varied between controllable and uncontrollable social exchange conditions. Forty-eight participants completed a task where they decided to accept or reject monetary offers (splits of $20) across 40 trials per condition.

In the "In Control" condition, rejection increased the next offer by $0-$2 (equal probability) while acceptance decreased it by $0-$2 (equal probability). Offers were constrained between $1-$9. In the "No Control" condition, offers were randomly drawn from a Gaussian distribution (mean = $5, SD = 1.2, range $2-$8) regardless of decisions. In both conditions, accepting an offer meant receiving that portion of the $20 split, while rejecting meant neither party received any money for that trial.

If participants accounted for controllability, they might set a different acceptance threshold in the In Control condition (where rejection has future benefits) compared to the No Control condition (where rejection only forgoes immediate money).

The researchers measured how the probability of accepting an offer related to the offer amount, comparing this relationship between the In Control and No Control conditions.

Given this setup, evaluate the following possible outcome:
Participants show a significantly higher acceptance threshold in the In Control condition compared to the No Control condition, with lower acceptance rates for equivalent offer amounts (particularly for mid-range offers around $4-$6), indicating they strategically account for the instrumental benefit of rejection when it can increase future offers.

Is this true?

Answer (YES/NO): YES